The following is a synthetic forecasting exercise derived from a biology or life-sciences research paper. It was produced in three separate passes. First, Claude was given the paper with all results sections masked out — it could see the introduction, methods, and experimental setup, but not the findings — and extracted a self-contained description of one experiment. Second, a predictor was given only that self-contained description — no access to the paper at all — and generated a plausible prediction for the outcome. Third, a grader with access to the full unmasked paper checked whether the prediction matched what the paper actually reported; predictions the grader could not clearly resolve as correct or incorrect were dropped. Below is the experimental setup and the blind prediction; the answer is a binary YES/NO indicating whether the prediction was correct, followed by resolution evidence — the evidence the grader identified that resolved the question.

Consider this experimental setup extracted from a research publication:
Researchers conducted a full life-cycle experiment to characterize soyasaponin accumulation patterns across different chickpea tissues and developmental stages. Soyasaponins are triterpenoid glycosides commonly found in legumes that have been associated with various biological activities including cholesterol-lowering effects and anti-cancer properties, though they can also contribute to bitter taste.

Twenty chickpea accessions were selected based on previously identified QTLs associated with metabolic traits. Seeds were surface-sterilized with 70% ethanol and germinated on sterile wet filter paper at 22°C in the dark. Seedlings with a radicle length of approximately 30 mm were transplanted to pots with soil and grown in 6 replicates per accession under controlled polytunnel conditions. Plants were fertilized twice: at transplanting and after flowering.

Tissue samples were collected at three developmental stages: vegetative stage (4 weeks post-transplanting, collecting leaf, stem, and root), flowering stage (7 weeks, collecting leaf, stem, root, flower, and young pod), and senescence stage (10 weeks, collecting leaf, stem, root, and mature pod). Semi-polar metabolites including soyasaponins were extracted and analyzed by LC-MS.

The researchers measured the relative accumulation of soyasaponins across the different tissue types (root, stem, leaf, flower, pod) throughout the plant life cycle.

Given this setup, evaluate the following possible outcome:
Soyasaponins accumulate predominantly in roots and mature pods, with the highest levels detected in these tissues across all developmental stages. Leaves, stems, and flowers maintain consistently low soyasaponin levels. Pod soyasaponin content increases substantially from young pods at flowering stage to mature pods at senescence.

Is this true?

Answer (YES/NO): NO